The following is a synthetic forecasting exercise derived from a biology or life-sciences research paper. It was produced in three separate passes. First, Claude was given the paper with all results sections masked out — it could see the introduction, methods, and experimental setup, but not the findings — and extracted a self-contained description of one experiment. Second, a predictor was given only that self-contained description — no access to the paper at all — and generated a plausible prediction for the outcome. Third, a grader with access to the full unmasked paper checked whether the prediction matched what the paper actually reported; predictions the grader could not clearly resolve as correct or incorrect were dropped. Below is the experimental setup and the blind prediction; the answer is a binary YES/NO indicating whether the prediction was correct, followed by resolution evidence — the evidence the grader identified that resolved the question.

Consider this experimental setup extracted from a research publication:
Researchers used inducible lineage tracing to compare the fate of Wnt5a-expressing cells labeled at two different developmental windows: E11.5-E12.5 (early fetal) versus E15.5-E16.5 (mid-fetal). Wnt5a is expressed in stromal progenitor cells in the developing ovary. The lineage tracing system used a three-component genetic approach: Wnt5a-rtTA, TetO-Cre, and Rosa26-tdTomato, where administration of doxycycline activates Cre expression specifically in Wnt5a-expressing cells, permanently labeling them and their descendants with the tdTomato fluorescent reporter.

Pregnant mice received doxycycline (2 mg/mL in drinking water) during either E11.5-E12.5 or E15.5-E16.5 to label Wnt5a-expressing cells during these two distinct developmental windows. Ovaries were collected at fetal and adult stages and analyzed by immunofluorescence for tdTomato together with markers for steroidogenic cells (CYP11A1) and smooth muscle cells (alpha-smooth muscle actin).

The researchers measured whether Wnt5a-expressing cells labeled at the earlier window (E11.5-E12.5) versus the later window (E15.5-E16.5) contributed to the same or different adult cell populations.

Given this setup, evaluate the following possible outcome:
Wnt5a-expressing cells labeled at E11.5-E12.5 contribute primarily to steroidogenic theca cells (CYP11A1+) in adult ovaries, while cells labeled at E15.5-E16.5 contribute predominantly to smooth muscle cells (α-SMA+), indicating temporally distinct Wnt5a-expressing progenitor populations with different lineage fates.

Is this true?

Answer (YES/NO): NO